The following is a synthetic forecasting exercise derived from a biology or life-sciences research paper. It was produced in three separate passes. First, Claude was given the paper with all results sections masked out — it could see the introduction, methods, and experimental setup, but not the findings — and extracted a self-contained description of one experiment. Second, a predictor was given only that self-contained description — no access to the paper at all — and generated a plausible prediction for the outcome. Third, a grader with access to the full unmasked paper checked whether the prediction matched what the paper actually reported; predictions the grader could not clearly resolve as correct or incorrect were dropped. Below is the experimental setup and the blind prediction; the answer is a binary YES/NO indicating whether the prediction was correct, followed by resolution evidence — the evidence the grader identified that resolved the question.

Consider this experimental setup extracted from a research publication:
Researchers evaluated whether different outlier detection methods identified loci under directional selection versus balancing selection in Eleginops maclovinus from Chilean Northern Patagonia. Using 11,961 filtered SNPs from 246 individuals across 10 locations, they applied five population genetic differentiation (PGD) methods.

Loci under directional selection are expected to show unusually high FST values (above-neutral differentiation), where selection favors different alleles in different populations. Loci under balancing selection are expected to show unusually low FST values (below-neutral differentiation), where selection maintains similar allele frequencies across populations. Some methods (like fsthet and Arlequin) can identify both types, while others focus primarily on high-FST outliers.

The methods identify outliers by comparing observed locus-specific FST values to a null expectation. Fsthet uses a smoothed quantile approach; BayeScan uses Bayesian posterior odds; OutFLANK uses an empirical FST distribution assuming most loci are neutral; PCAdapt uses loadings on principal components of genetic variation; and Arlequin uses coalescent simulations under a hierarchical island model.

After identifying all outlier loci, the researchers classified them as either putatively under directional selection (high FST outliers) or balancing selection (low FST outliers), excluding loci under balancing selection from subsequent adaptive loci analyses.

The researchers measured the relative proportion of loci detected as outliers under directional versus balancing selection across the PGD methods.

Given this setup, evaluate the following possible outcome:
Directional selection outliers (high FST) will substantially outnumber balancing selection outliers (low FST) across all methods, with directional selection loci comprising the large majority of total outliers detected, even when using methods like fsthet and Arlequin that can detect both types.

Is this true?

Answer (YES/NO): NO